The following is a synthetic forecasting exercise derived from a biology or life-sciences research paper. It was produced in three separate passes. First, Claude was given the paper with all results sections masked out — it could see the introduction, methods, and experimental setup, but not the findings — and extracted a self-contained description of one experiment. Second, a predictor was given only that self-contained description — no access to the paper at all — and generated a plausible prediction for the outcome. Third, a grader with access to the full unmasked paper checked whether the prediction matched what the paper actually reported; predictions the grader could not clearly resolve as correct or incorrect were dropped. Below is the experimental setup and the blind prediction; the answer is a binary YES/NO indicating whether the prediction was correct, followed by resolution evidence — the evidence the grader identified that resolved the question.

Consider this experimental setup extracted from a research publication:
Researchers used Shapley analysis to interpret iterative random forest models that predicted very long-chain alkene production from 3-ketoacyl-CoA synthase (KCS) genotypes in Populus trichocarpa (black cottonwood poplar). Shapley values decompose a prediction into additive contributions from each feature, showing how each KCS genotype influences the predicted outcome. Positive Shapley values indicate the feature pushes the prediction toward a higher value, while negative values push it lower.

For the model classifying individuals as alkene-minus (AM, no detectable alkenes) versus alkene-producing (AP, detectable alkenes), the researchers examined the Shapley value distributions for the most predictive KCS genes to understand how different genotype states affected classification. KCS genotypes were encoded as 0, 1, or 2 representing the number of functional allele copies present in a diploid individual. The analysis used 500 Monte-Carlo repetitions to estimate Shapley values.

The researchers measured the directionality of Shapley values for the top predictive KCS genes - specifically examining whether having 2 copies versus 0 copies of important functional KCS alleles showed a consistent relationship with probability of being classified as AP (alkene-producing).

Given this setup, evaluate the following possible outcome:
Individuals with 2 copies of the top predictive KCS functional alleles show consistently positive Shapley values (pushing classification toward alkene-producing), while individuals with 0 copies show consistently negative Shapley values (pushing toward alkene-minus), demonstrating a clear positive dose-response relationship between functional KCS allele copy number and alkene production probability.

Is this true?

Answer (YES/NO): NO